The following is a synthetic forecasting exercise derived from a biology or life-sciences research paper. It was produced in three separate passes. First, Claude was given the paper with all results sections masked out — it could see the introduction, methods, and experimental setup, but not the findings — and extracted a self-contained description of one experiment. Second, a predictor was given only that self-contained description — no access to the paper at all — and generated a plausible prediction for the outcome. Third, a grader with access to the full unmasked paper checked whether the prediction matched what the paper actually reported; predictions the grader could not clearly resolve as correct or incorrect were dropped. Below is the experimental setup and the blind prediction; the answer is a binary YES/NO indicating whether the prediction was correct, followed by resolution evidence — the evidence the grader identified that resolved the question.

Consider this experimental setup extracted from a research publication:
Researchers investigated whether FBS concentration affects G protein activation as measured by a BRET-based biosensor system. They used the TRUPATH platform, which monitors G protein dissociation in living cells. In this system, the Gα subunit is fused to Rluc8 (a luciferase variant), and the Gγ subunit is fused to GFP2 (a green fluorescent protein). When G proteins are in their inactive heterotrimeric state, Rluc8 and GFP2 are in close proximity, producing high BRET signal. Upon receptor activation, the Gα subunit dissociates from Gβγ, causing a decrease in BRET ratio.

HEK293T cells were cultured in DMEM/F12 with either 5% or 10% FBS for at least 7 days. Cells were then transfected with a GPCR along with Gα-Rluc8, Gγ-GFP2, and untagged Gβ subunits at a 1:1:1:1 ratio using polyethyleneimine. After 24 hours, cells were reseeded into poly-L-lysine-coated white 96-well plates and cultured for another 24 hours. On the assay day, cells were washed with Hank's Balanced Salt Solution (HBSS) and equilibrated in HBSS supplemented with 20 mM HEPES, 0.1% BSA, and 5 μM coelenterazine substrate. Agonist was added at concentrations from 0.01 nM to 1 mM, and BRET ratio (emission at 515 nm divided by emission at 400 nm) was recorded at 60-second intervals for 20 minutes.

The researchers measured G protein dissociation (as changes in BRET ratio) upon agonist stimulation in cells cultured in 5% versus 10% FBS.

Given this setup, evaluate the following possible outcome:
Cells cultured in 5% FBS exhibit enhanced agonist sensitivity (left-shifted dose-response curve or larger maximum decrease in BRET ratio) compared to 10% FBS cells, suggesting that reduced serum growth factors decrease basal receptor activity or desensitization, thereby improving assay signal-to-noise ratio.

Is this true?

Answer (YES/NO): NO